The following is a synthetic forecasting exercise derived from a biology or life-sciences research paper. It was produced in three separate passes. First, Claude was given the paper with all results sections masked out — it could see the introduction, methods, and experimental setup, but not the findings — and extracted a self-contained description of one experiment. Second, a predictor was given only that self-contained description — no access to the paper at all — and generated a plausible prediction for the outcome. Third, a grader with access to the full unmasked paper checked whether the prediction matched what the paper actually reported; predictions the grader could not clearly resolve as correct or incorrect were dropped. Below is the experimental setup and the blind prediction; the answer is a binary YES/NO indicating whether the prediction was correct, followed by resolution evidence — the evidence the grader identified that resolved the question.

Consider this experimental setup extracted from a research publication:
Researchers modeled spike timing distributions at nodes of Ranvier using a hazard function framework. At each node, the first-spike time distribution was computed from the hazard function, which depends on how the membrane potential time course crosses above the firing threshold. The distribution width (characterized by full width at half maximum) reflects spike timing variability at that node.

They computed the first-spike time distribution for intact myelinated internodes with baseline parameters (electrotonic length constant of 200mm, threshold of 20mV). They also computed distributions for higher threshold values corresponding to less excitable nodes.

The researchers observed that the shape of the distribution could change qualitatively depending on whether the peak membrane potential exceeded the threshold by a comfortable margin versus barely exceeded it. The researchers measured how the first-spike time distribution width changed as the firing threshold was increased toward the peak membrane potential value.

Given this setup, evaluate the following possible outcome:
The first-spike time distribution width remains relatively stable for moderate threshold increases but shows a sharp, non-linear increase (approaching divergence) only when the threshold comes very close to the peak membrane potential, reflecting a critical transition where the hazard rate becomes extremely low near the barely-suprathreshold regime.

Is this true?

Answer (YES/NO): NO